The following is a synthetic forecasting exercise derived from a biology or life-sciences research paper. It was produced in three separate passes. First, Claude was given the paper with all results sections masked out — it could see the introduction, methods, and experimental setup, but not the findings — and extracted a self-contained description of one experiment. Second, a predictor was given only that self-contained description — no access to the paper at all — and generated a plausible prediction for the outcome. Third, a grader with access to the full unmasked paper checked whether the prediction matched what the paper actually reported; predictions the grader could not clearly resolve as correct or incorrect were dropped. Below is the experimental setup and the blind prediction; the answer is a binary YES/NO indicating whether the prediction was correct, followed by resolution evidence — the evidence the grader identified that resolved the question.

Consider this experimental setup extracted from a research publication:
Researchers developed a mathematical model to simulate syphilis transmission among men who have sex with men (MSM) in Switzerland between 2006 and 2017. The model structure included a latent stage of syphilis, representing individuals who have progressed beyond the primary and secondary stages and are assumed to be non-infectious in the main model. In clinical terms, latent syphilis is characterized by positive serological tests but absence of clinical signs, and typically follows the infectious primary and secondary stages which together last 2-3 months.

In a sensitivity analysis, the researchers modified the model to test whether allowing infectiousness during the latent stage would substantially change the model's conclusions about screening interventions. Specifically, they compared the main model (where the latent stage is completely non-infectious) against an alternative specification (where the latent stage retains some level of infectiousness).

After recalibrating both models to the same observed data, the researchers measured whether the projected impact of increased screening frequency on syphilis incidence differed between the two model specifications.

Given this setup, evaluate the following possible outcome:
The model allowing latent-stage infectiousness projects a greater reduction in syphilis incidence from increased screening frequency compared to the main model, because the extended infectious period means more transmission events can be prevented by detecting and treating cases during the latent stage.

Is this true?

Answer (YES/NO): NO